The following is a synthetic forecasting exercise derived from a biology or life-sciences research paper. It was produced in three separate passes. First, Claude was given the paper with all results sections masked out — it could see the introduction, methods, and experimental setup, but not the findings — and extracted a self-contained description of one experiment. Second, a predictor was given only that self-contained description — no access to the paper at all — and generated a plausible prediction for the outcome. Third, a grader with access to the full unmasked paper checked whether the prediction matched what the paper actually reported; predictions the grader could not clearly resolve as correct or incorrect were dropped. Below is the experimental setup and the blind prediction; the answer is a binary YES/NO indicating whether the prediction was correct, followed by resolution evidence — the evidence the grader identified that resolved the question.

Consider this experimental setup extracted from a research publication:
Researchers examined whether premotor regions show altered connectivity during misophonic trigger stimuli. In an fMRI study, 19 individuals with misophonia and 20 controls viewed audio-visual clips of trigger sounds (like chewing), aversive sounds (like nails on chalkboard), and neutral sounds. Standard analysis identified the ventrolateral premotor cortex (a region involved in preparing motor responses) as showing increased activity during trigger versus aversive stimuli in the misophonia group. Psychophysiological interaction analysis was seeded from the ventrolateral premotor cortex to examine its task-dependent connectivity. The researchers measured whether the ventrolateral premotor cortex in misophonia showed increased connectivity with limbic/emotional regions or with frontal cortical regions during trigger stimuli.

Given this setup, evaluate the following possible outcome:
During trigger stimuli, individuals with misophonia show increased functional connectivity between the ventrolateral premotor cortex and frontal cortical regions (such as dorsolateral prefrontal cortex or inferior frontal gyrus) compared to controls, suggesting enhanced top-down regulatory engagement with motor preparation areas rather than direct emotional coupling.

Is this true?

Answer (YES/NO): YES